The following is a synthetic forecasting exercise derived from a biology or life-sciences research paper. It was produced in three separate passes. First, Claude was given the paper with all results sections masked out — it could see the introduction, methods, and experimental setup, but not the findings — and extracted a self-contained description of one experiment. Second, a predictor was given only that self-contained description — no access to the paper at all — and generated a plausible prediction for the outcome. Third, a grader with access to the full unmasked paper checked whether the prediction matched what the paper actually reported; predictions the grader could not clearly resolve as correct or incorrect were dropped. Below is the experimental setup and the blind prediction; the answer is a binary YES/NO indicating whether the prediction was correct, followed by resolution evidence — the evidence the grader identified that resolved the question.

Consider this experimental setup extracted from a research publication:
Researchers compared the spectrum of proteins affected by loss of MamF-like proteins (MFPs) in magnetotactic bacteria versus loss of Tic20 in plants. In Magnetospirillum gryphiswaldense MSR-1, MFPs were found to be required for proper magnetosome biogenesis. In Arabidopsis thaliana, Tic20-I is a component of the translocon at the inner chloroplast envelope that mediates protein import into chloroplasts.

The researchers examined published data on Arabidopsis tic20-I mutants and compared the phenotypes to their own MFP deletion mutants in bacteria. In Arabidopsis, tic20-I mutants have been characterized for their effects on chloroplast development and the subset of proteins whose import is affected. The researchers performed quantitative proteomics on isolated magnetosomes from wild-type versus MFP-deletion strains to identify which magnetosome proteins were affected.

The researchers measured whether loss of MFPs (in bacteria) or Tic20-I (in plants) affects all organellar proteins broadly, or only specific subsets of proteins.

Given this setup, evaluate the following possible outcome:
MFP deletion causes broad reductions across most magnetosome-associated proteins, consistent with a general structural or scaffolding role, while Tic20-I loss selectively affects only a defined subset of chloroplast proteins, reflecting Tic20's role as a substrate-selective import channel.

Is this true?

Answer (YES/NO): NO